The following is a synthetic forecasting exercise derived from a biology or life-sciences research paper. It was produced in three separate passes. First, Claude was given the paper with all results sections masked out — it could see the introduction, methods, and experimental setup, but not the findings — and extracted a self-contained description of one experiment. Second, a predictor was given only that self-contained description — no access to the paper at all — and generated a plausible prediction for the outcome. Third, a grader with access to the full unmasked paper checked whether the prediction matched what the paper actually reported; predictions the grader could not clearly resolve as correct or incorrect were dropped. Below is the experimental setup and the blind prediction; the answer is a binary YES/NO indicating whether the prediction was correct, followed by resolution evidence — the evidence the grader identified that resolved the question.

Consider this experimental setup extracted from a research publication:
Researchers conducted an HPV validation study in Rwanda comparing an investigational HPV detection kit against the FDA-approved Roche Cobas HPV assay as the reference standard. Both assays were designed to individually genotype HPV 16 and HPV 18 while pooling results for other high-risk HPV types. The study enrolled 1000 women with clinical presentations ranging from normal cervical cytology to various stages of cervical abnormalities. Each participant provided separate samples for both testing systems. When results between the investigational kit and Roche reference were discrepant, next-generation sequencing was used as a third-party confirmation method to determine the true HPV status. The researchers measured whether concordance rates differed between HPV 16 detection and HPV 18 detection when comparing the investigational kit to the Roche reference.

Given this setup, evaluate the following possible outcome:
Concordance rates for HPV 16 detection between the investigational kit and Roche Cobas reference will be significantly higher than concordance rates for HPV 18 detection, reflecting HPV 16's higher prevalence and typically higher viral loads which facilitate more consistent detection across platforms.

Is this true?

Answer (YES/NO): NO